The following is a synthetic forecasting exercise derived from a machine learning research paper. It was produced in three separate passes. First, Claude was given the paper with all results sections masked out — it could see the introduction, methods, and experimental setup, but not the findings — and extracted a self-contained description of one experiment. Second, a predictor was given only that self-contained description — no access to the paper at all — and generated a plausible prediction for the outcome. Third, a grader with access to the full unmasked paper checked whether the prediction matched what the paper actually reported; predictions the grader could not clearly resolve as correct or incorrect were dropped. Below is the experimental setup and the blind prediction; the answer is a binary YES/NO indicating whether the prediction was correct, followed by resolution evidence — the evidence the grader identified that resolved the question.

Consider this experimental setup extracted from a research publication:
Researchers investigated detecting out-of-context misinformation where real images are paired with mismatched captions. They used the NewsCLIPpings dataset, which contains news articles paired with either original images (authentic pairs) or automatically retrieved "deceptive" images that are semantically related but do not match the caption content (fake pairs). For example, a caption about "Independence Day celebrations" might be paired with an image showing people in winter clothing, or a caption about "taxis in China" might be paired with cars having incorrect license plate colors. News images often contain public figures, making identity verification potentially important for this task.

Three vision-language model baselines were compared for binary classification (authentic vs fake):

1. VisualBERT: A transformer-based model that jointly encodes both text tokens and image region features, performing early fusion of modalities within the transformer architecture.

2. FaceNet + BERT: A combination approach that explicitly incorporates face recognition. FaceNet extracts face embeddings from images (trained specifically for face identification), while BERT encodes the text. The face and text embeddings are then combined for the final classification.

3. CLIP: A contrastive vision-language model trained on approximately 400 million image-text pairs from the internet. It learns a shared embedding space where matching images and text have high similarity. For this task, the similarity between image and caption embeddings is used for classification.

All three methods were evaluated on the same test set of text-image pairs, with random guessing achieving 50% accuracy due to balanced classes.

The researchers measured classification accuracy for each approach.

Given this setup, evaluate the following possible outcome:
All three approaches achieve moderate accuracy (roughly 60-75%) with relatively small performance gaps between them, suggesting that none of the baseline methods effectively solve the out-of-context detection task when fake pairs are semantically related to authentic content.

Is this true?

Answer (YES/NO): NO